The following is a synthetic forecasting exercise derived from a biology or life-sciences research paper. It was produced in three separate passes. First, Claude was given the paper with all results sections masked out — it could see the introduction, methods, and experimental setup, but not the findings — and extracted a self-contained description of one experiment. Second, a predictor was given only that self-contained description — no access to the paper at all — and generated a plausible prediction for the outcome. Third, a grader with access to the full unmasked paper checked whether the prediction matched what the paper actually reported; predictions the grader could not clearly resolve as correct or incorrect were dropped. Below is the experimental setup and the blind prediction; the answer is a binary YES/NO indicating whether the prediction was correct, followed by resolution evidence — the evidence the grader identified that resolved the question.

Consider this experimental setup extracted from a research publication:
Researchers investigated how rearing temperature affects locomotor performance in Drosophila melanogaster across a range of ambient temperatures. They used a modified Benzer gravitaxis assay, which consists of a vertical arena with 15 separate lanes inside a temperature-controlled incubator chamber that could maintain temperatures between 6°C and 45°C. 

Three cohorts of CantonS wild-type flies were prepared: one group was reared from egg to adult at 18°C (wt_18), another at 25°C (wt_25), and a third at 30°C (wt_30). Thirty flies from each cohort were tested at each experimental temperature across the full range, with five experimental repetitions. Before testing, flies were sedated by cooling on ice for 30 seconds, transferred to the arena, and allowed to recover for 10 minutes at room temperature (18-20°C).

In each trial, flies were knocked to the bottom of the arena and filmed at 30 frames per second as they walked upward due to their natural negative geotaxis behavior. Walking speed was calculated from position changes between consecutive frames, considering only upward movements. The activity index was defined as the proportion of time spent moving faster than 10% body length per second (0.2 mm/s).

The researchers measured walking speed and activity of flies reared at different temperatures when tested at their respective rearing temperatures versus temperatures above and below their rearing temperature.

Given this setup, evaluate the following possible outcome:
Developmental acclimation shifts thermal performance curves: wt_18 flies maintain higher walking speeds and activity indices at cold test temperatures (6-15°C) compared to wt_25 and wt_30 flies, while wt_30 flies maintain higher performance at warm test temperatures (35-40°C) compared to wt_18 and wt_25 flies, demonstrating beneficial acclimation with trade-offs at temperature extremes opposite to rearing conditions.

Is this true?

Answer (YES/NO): NO